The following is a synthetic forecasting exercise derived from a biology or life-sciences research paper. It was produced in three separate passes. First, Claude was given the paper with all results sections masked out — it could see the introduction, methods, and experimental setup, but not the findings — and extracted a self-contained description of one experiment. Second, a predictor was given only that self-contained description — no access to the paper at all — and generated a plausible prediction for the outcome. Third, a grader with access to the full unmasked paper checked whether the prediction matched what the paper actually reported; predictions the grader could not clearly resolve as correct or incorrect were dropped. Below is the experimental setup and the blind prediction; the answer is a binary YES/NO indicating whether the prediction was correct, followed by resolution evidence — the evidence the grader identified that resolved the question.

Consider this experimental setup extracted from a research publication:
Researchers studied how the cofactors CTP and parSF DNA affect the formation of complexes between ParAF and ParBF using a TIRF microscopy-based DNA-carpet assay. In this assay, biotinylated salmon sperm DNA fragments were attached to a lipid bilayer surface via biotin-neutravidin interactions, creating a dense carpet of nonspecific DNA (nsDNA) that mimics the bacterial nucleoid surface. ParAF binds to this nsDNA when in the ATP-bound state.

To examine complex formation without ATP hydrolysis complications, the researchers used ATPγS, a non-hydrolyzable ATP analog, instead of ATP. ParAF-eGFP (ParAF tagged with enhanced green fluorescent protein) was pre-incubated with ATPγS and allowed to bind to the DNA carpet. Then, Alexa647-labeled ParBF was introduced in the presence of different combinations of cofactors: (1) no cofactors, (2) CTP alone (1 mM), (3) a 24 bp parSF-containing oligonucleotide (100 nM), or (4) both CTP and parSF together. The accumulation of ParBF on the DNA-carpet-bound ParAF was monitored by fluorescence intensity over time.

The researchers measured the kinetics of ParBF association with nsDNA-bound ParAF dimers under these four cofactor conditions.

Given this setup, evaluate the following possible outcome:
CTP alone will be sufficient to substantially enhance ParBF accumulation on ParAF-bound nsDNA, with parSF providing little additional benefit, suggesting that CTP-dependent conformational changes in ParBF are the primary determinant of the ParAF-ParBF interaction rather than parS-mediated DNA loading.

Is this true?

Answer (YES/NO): NO